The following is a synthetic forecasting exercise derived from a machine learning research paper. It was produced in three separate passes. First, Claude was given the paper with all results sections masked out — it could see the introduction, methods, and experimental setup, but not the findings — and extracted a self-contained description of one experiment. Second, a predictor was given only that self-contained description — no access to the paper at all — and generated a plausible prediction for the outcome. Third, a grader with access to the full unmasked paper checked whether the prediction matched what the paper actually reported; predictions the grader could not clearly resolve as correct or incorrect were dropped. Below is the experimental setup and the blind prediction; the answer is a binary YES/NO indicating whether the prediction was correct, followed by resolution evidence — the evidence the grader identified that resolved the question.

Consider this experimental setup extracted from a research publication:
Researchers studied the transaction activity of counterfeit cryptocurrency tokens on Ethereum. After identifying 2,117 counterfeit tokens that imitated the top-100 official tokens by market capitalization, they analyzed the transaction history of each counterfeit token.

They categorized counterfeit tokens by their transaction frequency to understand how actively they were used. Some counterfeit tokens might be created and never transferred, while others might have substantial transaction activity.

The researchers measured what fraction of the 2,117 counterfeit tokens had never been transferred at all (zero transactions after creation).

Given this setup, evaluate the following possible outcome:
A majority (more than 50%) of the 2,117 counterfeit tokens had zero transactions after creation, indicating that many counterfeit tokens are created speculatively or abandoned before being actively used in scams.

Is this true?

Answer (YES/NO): NO